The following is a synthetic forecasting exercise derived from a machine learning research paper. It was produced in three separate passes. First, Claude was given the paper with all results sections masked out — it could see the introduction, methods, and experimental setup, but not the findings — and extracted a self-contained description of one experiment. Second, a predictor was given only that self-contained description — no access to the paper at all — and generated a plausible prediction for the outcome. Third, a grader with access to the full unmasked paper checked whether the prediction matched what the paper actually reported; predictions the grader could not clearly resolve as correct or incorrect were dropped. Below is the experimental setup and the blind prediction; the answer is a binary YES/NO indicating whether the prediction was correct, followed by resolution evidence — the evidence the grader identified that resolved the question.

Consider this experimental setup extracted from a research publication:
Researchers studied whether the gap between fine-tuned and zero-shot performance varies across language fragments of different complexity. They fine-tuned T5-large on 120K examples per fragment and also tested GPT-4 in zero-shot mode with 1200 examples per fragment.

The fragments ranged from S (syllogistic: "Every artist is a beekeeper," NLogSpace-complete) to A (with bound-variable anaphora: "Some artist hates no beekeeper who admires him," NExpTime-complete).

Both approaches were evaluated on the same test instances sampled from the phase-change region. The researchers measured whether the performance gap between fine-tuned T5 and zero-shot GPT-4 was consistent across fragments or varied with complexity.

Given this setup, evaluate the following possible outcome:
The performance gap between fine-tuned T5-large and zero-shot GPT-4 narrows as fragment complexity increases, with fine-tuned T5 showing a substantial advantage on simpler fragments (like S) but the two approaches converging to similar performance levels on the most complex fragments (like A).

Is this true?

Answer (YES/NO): NO